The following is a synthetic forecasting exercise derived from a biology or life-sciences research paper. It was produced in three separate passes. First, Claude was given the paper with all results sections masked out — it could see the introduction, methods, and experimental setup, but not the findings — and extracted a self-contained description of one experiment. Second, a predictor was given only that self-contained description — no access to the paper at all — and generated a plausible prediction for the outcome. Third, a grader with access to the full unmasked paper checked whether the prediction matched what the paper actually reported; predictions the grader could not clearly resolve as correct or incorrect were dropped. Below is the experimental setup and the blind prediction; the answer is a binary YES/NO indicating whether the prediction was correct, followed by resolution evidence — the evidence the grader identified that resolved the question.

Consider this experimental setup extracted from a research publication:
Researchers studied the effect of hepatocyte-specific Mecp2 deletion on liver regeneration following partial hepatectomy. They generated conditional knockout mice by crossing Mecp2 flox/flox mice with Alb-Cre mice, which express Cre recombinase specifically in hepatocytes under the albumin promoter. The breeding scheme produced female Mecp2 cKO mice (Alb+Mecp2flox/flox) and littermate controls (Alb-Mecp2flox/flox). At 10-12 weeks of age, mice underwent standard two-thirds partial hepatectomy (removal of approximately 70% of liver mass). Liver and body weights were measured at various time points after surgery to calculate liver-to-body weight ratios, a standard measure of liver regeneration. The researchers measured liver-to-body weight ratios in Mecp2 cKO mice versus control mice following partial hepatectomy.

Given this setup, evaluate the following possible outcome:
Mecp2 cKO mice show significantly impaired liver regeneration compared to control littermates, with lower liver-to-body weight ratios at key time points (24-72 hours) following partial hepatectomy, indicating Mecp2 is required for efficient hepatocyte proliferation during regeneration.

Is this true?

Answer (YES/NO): NO